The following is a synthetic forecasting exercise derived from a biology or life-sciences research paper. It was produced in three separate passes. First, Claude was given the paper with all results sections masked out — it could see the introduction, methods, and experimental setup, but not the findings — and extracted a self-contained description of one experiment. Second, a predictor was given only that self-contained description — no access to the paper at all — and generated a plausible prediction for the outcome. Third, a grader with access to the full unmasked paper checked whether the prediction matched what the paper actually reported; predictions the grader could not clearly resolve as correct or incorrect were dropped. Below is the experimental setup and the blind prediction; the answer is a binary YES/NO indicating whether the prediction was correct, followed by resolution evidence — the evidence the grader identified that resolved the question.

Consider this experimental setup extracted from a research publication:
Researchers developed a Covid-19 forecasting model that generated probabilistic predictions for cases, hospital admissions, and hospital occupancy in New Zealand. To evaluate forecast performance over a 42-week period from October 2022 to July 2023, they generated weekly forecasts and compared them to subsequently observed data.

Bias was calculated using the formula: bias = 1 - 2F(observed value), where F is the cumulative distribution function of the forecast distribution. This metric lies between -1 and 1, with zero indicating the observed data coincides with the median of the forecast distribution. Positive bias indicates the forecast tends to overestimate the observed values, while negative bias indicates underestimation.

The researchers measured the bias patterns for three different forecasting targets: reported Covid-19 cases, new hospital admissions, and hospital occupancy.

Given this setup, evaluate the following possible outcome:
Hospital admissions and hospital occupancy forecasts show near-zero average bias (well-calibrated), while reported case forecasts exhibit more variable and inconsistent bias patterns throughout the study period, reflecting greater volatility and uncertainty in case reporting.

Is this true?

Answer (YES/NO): NO